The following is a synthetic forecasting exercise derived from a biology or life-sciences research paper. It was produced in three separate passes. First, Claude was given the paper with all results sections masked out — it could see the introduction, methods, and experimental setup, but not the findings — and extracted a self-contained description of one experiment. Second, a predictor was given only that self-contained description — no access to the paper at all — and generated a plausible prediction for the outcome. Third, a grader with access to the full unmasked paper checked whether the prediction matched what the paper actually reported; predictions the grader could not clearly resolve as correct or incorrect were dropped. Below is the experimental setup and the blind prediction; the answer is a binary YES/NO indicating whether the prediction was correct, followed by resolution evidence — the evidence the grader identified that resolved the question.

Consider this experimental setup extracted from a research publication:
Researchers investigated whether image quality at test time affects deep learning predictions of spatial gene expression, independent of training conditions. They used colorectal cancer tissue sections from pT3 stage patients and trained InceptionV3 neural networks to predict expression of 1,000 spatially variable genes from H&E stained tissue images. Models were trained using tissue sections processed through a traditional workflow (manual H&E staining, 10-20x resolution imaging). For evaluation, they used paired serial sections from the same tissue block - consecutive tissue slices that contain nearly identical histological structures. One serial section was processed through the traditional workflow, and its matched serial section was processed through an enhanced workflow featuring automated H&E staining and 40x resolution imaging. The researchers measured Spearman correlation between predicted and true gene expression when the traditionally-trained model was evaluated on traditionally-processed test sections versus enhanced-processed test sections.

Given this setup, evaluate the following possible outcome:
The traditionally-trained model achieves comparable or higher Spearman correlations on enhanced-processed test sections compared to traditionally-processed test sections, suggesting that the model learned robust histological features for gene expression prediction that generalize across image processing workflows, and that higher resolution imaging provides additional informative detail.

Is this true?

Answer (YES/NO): YES